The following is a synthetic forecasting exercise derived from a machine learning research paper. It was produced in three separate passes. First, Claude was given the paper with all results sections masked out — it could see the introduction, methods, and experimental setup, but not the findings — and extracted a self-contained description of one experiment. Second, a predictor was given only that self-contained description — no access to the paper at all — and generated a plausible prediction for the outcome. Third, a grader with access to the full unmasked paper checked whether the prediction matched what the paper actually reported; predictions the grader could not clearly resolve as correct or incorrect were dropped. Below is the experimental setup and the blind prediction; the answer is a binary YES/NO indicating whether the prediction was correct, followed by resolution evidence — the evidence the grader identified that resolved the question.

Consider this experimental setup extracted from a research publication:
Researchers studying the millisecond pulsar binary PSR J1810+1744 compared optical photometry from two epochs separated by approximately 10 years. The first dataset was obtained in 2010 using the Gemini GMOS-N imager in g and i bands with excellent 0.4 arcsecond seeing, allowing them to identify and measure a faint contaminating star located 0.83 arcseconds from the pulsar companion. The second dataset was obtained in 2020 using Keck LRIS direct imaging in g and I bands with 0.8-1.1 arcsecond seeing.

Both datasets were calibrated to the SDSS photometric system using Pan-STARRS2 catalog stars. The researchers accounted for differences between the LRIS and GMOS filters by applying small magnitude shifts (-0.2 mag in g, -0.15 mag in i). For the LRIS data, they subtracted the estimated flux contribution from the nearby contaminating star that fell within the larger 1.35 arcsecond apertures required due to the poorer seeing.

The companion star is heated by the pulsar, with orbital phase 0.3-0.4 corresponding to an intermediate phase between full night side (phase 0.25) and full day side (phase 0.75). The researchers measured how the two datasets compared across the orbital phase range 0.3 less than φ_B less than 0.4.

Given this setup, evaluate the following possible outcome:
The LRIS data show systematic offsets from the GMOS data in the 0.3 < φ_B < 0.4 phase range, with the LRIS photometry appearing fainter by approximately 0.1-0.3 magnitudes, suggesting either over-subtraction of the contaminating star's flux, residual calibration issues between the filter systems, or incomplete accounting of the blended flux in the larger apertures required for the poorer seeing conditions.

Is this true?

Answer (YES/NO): NO